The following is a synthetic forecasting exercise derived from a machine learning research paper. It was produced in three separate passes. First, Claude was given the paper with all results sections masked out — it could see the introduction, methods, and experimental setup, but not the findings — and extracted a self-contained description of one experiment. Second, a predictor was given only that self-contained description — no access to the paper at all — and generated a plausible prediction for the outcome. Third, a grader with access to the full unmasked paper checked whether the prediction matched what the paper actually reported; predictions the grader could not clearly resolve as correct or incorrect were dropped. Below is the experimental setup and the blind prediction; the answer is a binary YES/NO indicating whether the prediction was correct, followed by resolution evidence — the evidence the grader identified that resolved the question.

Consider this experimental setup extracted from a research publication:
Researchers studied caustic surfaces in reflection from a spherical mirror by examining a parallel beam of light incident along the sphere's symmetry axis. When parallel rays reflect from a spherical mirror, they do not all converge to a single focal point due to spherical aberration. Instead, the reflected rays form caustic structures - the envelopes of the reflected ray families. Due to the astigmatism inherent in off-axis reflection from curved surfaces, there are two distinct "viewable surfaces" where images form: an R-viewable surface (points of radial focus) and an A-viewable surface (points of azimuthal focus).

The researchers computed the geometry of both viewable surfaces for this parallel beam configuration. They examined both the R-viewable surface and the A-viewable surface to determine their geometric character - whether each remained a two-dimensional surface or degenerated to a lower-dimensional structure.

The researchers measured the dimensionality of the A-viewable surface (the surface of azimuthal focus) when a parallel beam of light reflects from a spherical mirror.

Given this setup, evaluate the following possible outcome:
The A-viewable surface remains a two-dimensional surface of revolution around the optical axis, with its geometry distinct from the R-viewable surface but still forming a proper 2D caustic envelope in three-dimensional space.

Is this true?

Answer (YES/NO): NO